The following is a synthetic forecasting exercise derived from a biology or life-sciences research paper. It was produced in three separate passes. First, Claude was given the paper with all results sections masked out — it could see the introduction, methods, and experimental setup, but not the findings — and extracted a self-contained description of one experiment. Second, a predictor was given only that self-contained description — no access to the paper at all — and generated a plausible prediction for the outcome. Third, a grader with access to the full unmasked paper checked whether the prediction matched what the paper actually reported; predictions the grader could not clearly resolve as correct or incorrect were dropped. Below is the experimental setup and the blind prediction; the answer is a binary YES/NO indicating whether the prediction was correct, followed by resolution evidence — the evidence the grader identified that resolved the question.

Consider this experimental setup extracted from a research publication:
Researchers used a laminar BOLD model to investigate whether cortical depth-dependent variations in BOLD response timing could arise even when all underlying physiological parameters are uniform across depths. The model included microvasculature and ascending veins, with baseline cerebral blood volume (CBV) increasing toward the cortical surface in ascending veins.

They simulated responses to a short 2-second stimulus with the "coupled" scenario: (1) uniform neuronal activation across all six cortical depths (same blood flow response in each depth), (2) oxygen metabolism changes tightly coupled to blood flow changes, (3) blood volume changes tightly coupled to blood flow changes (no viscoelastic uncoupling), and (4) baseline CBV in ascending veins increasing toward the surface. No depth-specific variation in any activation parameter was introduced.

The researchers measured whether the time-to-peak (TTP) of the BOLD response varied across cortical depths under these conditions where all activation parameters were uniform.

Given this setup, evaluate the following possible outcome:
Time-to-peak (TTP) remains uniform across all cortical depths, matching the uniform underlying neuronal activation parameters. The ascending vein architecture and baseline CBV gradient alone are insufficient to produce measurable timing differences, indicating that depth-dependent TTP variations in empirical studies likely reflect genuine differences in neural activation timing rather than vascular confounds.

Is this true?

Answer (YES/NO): NO